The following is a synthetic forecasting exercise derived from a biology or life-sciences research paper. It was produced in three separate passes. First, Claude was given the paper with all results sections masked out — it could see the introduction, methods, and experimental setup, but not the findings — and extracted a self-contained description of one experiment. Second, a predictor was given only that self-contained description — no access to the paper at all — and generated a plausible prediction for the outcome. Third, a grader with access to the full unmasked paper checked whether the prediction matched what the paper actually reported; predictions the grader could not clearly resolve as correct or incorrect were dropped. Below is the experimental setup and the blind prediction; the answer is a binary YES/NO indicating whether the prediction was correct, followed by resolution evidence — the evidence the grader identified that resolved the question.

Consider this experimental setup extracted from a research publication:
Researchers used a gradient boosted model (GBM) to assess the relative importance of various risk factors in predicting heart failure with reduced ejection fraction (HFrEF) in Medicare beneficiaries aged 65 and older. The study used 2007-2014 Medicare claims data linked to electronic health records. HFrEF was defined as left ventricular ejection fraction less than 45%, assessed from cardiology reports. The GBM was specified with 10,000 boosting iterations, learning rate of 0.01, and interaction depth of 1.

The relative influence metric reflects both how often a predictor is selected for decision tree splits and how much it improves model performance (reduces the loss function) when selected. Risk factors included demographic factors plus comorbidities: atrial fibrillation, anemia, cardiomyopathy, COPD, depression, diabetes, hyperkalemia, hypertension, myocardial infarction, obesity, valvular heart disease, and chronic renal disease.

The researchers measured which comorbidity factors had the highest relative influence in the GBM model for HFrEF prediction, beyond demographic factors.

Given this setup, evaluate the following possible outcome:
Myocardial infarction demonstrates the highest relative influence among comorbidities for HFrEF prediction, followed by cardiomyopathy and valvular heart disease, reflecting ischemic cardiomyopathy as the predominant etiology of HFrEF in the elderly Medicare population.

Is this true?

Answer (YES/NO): NO